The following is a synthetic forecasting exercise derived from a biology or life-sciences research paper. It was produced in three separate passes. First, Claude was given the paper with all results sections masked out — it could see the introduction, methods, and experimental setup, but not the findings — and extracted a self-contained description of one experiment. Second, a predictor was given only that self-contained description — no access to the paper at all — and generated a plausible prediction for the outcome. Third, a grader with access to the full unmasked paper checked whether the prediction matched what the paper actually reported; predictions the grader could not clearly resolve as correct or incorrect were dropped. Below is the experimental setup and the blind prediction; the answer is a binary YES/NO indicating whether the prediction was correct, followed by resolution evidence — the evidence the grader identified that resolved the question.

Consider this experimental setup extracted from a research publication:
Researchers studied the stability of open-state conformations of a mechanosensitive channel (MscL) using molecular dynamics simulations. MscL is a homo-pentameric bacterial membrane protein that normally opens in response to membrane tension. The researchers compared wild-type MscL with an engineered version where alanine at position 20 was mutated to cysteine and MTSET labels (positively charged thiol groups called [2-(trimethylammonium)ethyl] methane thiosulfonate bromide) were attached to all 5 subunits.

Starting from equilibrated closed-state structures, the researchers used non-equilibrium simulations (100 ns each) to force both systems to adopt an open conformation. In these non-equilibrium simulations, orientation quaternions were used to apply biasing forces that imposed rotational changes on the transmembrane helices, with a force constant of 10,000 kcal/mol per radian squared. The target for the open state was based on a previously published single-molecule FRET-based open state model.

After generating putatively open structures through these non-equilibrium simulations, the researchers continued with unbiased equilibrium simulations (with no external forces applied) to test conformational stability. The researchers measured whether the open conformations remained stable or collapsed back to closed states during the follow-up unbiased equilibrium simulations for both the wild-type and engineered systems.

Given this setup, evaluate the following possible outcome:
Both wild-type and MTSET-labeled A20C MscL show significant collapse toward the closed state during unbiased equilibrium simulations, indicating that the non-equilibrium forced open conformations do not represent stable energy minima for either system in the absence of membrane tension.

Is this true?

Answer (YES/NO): NO